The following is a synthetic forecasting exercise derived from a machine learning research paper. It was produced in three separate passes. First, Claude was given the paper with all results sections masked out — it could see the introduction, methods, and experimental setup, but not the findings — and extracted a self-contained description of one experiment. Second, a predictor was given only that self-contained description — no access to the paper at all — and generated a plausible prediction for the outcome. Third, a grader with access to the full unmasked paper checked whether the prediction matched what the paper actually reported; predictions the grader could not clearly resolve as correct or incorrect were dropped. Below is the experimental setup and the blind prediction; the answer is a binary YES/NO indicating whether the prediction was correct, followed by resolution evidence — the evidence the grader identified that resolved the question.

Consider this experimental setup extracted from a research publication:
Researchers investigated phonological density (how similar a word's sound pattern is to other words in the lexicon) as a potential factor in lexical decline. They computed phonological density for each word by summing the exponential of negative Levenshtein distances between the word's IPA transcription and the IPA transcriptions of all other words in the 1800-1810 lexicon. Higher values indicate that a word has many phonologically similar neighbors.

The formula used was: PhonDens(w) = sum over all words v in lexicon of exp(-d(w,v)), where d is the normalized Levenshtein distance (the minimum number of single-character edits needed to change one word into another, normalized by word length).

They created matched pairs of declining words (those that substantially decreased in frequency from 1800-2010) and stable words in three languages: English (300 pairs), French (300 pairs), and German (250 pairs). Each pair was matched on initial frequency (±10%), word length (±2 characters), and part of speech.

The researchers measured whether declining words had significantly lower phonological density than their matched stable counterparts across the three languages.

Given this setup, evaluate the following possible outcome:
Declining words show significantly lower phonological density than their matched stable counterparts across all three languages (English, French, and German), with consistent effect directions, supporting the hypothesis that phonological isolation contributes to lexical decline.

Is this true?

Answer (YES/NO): NO